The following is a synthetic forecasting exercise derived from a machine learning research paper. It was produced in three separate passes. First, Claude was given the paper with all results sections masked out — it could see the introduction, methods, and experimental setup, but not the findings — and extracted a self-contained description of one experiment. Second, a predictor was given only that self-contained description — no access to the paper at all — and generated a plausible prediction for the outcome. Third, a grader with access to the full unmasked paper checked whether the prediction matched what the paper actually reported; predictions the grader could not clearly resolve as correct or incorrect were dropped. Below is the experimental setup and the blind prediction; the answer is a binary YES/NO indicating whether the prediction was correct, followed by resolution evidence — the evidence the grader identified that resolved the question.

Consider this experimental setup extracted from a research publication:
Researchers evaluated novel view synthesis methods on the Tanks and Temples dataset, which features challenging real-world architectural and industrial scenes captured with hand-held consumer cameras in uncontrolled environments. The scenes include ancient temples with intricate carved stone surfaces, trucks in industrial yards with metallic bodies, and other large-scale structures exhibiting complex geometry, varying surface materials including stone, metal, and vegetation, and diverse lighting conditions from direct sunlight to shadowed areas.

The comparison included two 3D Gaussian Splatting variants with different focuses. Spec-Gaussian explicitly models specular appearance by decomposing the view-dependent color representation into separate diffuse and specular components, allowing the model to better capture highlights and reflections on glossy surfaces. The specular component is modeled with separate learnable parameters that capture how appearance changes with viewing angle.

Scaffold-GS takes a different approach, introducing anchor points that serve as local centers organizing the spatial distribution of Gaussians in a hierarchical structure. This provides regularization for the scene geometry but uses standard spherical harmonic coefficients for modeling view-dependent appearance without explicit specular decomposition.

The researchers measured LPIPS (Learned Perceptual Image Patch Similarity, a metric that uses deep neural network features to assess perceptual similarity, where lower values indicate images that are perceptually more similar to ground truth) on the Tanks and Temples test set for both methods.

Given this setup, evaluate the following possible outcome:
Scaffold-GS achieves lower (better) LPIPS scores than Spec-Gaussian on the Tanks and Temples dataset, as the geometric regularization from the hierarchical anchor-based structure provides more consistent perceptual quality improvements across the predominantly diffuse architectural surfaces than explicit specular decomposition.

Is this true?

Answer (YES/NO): NO